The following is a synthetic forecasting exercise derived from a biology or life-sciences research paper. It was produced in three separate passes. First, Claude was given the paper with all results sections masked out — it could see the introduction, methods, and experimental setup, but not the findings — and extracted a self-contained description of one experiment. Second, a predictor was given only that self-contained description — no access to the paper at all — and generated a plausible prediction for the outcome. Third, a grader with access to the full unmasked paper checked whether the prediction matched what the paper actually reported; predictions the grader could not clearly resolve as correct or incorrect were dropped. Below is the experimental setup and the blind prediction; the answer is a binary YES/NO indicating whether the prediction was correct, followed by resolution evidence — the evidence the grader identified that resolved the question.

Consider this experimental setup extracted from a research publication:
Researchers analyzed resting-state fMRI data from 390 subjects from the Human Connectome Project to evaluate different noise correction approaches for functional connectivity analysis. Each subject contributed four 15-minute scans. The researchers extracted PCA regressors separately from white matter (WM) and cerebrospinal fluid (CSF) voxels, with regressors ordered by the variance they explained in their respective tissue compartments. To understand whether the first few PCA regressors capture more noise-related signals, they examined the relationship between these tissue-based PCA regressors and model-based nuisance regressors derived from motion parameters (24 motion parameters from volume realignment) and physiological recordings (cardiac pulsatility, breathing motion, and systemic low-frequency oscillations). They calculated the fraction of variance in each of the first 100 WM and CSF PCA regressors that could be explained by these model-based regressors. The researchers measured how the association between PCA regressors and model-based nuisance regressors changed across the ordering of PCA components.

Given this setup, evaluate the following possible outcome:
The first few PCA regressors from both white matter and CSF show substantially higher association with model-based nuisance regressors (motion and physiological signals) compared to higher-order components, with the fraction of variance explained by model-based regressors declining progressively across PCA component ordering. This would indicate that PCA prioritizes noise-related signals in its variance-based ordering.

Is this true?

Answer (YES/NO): YES